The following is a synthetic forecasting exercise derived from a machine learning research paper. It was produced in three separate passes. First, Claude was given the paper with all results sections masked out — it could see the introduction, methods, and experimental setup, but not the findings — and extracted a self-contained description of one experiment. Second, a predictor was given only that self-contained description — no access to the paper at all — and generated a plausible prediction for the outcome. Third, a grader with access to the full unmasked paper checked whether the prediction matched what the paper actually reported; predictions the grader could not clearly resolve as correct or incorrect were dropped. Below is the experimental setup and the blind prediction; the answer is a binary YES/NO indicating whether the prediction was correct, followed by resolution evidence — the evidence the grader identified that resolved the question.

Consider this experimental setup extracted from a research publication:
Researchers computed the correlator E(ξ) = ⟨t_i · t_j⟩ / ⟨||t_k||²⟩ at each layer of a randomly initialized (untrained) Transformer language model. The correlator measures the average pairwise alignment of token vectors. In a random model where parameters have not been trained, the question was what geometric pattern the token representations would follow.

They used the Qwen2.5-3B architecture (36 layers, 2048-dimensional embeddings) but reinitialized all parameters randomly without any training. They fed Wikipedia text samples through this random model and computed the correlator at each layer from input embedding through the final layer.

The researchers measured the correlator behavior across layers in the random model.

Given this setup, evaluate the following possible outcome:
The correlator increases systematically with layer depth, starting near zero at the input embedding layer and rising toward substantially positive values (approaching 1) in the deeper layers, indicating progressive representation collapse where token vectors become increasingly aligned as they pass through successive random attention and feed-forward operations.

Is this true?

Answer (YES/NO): NO